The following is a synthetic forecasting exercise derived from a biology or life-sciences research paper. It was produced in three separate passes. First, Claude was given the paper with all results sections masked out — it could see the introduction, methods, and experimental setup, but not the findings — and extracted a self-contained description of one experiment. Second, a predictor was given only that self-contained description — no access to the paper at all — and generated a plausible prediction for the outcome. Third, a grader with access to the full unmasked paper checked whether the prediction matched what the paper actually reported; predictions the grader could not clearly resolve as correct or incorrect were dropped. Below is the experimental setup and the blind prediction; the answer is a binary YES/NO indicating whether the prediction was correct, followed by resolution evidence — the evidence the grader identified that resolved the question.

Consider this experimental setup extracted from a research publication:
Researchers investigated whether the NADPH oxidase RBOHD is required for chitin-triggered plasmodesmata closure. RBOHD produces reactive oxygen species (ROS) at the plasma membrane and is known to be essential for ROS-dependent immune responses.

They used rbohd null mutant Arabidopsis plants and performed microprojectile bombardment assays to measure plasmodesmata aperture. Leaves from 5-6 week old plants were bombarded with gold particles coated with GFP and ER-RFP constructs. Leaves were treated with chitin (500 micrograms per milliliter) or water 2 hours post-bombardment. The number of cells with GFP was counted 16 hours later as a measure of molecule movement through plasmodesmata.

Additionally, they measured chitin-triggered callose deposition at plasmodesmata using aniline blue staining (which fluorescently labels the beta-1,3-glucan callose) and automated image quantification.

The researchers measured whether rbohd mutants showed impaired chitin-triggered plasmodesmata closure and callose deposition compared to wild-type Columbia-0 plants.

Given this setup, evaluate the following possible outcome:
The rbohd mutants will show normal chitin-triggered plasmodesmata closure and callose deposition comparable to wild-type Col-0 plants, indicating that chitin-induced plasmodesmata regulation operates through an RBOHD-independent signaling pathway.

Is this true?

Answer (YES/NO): NO